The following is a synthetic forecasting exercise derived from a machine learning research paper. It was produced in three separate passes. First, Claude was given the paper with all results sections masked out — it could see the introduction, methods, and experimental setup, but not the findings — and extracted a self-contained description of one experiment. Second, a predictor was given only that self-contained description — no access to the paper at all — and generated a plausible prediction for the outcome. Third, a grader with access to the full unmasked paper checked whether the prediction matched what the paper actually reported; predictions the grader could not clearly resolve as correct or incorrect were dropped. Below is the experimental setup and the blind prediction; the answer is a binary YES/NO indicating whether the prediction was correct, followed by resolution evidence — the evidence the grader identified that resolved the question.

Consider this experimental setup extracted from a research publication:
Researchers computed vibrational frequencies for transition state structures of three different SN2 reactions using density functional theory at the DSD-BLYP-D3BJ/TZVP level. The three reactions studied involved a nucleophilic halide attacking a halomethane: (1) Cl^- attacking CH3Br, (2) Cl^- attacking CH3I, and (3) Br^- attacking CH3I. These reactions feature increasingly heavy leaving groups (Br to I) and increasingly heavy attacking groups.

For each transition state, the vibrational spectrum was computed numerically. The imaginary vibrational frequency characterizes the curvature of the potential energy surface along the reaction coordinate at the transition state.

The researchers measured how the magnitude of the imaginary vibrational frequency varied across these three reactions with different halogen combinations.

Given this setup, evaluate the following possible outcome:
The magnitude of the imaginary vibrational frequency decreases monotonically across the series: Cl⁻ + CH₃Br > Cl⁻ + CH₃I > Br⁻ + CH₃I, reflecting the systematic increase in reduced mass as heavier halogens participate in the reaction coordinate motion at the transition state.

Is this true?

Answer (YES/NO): YES